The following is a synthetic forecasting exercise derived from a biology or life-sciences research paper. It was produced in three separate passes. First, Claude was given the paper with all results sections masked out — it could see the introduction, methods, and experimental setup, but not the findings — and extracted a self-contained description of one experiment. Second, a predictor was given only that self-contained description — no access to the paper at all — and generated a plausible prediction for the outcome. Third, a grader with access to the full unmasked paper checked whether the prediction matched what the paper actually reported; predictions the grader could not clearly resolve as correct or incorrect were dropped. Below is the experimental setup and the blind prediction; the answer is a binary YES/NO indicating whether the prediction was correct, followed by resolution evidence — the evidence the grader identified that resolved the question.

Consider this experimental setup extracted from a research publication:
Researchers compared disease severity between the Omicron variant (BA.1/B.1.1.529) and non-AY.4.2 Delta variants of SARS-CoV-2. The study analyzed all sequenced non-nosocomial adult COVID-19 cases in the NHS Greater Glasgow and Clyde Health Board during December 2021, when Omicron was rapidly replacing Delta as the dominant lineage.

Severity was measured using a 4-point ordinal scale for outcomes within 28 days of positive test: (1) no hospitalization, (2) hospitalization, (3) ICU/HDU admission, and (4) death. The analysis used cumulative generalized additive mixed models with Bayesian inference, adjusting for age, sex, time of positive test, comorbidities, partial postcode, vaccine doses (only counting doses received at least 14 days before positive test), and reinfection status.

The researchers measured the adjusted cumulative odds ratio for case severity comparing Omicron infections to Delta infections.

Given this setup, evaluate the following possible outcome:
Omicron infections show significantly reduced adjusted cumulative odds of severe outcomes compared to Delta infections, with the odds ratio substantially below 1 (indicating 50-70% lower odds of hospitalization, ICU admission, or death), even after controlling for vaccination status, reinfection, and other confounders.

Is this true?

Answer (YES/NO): NO